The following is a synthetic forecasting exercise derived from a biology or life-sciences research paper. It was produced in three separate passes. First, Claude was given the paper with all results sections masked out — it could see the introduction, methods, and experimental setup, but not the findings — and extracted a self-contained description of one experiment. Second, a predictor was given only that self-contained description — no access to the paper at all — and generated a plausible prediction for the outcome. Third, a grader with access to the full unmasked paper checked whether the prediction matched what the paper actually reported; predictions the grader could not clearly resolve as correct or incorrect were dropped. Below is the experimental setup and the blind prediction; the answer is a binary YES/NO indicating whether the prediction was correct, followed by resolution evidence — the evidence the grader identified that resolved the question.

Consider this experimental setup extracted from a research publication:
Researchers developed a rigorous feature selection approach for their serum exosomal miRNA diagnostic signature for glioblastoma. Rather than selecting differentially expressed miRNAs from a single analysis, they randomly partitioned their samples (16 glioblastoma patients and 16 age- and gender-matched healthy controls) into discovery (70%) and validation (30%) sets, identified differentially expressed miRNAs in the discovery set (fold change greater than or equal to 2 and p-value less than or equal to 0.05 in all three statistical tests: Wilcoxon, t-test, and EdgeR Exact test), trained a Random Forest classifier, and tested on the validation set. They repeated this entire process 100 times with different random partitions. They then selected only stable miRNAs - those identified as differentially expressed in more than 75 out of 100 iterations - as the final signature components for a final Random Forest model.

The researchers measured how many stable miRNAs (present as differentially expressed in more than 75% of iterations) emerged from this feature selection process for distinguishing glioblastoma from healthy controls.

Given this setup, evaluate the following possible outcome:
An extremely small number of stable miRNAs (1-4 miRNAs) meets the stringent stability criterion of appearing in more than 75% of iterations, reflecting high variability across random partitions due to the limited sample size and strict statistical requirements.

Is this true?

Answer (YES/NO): NO